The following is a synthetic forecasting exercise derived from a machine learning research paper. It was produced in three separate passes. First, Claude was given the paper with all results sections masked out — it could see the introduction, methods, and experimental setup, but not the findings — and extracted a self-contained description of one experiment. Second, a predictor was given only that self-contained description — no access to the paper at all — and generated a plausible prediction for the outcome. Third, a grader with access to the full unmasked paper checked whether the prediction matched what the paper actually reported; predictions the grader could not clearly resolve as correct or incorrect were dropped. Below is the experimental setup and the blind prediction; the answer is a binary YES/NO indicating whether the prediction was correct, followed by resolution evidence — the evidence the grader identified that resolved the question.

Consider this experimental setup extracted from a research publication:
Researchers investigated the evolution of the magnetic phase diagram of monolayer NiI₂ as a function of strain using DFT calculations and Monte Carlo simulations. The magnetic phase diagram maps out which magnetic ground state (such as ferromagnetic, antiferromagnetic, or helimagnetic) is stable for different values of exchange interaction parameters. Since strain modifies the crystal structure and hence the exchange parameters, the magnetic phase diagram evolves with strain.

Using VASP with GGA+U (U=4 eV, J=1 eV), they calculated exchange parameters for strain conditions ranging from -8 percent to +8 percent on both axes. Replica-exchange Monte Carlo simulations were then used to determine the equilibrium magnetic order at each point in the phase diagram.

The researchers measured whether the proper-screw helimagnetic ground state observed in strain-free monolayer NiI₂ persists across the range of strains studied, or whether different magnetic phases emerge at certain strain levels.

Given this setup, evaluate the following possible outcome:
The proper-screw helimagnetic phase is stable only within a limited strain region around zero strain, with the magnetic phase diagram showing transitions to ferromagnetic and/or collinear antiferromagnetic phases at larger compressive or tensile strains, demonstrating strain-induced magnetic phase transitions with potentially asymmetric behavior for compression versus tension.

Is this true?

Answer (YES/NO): NO